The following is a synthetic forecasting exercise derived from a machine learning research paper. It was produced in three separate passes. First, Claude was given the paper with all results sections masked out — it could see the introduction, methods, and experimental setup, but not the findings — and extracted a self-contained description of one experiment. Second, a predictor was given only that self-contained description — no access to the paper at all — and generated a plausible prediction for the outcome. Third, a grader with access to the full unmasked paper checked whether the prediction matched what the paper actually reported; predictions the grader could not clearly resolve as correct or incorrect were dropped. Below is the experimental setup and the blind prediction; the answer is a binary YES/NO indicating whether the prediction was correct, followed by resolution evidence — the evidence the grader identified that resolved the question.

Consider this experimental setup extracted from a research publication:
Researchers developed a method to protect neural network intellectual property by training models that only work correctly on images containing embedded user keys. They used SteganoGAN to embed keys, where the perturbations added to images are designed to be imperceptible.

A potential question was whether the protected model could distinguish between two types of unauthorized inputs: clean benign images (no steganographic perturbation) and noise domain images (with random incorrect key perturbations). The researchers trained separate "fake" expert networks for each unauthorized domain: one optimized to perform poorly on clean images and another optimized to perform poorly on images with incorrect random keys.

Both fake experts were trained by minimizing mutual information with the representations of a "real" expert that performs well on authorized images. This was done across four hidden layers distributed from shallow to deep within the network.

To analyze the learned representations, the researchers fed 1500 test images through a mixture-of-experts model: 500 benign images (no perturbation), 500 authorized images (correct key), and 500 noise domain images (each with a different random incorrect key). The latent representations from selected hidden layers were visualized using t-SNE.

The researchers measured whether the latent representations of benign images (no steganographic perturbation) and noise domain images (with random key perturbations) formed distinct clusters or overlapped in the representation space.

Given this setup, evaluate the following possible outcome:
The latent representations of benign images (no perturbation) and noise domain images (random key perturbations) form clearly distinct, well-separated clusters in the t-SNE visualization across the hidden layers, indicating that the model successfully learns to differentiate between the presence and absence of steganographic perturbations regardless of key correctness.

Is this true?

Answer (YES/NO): YES